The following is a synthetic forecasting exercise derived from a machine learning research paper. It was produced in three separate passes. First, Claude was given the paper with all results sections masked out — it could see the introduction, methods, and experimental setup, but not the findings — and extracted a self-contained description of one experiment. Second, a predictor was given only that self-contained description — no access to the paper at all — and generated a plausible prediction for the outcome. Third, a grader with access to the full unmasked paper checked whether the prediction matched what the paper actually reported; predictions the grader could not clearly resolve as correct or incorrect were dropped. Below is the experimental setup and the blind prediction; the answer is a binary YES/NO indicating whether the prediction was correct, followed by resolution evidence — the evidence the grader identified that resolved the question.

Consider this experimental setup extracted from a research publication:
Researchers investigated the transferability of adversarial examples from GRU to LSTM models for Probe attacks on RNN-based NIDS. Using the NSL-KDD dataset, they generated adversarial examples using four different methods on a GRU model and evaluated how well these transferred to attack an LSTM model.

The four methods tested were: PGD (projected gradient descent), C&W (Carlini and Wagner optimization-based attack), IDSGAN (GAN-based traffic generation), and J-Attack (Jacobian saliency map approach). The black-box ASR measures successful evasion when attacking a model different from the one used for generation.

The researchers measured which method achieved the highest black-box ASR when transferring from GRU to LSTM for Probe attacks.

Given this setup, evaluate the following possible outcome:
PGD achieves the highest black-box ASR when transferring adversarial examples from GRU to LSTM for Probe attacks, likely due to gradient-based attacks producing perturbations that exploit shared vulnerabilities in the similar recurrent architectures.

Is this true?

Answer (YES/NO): YES